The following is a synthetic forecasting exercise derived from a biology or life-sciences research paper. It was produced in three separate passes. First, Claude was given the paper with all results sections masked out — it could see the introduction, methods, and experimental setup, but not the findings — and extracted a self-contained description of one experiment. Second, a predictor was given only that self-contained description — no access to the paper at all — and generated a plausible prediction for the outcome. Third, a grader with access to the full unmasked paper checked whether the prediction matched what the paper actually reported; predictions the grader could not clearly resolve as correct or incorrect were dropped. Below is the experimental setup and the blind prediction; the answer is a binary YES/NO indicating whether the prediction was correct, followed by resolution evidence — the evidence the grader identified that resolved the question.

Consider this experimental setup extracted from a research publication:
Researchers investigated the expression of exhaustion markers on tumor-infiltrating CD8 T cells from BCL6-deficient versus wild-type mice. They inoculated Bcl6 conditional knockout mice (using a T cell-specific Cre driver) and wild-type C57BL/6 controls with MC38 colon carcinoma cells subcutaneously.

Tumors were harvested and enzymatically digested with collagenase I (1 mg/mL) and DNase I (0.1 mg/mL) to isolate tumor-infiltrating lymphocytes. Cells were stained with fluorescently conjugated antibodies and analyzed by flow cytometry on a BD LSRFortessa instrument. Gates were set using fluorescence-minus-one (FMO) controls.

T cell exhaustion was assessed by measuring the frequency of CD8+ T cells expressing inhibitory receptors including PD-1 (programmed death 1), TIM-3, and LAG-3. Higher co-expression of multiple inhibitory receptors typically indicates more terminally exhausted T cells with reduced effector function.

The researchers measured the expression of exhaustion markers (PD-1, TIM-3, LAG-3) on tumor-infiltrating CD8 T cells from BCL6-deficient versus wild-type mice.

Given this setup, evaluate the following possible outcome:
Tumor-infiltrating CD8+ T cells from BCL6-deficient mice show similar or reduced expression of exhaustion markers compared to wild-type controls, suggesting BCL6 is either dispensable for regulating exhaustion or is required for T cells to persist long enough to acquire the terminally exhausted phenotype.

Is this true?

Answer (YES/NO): YES